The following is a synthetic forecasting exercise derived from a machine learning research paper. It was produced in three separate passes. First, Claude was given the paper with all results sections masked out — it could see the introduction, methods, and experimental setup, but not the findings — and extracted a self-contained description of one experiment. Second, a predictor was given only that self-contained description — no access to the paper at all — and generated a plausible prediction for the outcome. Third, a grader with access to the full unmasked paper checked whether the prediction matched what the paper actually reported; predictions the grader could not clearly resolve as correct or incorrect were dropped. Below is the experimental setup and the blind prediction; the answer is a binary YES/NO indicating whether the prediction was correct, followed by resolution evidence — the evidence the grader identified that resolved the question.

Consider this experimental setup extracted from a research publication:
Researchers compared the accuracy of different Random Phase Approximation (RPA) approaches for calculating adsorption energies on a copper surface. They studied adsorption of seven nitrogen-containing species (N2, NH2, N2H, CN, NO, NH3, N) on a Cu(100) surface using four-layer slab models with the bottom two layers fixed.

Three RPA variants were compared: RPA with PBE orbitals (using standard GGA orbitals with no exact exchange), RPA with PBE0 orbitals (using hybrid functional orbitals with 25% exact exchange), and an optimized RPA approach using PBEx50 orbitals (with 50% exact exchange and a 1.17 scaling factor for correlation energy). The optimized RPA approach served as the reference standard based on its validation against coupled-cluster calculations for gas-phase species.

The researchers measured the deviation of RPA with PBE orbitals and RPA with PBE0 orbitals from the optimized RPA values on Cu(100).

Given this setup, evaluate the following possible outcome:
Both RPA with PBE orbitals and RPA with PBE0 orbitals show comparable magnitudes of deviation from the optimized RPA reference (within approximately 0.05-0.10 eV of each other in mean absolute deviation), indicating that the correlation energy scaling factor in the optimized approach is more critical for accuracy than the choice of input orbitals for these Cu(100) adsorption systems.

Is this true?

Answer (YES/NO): NO